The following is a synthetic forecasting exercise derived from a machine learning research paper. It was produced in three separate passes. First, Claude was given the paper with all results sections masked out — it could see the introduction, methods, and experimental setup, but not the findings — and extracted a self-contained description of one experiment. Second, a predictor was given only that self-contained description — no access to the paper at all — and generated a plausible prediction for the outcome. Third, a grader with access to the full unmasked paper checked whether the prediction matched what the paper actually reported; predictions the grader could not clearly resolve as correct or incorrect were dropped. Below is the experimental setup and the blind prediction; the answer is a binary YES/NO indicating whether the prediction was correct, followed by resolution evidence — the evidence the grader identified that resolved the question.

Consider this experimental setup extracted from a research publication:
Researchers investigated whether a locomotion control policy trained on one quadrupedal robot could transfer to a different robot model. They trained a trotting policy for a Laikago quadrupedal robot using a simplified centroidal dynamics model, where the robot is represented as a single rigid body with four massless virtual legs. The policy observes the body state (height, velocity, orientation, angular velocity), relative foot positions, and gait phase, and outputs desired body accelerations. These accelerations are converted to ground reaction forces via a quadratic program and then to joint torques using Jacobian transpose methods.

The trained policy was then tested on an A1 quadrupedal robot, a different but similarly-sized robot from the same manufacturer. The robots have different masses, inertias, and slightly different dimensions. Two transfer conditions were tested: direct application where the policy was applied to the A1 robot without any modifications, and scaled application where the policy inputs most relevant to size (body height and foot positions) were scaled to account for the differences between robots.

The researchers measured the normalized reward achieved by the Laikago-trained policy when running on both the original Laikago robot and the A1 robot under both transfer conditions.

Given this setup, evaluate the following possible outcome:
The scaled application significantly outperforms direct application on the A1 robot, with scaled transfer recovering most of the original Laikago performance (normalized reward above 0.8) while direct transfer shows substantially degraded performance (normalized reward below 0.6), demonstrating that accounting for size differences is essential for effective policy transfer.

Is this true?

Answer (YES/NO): YES